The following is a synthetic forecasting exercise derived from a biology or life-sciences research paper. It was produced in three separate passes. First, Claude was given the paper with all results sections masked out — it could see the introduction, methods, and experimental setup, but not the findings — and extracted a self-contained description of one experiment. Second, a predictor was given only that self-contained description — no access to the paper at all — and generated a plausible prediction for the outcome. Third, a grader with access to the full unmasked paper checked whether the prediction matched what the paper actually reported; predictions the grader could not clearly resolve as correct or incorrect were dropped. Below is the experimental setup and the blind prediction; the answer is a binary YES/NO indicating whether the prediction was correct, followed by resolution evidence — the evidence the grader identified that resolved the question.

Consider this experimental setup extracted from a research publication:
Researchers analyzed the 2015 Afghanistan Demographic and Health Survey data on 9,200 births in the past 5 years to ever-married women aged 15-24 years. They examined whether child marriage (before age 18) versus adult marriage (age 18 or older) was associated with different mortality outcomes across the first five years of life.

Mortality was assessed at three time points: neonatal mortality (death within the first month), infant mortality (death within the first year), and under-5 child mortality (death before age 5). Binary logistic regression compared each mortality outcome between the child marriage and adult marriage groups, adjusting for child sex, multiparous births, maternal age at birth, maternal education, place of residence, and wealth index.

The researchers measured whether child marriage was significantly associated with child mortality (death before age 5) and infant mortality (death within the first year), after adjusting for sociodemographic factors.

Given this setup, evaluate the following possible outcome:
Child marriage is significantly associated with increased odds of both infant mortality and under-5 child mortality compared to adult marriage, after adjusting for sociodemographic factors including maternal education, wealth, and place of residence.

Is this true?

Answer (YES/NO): NO